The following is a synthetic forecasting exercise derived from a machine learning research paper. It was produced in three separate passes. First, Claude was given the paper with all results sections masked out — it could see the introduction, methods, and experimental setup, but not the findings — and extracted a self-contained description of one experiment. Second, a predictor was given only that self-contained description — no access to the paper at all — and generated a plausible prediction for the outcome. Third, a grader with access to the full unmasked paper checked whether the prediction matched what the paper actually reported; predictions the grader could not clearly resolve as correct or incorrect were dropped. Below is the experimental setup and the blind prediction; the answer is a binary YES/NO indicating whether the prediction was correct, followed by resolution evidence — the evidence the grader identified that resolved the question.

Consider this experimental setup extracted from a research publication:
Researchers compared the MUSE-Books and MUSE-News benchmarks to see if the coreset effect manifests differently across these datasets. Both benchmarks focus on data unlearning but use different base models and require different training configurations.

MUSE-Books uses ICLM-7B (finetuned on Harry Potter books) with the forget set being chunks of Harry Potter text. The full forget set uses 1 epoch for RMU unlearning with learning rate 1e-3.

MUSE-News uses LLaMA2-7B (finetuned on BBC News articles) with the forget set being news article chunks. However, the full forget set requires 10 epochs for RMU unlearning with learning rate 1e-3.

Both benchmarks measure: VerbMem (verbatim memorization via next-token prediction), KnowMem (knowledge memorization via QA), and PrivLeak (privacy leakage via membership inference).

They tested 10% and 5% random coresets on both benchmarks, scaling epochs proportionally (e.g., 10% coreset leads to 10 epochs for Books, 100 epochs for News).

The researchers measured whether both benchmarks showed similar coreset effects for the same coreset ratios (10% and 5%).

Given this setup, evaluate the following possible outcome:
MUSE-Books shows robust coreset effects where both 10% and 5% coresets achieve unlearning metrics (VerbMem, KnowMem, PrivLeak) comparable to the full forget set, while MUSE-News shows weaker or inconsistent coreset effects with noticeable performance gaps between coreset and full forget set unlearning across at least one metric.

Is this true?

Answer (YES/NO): NO